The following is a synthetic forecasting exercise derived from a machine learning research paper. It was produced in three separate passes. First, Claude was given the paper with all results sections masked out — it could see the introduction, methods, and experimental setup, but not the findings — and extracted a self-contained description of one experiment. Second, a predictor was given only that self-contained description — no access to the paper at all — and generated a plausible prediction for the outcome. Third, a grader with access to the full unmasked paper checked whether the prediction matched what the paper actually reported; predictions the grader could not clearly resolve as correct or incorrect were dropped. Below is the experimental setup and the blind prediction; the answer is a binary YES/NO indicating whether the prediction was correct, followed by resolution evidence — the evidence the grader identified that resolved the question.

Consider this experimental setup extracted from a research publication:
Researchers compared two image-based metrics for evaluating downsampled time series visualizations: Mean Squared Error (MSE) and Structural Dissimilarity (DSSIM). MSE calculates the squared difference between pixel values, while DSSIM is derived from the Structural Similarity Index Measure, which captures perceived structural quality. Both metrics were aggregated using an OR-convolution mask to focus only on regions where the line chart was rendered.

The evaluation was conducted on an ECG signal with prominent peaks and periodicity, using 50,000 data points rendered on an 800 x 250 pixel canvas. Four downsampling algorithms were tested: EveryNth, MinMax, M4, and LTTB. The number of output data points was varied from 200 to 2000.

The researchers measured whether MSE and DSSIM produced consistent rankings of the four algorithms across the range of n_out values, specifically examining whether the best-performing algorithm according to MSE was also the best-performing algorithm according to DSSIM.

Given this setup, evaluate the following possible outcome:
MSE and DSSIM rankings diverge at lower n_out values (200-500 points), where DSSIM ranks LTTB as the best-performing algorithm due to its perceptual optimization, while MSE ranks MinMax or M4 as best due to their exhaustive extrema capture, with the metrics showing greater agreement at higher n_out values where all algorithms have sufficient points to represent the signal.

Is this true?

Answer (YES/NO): NO